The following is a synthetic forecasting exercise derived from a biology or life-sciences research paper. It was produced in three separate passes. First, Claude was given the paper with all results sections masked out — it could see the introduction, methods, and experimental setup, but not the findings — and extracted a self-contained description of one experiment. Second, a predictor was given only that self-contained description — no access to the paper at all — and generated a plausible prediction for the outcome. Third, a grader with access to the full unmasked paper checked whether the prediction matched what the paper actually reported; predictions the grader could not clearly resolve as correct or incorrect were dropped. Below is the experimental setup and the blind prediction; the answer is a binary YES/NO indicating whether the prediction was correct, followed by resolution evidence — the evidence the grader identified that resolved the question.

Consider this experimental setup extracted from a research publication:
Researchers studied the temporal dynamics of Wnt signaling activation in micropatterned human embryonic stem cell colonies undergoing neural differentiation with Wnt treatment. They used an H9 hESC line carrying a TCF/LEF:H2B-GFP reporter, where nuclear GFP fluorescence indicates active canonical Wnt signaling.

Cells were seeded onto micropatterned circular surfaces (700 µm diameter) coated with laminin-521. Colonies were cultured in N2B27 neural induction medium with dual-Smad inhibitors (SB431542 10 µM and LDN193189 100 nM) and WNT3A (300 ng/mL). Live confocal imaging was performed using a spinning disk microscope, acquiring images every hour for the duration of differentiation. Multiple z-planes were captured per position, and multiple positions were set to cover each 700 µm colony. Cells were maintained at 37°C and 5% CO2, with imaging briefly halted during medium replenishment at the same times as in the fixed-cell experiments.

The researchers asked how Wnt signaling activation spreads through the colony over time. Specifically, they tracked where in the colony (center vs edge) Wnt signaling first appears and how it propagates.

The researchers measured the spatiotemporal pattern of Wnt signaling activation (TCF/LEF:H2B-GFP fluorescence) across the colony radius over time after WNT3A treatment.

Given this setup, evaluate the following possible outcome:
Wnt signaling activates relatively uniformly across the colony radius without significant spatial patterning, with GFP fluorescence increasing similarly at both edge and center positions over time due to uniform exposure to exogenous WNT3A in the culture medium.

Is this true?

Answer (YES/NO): NO